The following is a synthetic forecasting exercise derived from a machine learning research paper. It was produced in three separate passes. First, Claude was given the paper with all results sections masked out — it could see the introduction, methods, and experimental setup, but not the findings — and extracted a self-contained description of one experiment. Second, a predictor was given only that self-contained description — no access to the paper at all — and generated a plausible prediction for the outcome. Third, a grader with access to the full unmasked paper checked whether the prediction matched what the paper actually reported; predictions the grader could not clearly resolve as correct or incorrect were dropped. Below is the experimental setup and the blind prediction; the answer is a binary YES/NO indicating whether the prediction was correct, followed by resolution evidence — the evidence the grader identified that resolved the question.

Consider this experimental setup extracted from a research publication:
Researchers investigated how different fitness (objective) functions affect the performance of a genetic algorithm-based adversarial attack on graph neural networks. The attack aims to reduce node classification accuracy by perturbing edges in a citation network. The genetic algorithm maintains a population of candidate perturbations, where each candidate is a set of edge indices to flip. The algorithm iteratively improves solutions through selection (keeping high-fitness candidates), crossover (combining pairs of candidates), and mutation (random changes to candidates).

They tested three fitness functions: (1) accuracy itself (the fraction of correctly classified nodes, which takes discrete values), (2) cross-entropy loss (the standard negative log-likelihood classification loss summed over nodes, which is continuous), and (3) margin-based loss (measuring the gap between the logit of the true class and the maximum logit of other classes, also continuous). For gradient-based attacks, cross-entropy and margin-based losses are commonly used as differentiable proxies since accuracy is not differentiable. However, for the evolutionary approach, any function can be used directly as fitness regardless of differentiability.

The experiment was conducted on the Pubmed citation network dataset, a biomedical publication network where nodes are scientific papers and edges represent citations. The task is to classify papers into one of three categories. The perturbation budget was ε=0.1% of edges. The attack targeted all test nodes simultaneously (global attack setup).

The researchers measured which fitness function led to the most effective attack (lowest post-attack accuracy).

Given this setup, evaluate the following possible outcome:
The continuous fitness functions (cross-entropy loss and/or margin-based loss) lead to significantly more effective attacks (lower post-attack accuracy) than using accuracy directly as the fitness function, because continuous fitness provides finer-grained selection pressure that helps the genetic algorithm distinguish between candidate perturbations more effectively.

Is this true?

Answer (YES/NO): NO